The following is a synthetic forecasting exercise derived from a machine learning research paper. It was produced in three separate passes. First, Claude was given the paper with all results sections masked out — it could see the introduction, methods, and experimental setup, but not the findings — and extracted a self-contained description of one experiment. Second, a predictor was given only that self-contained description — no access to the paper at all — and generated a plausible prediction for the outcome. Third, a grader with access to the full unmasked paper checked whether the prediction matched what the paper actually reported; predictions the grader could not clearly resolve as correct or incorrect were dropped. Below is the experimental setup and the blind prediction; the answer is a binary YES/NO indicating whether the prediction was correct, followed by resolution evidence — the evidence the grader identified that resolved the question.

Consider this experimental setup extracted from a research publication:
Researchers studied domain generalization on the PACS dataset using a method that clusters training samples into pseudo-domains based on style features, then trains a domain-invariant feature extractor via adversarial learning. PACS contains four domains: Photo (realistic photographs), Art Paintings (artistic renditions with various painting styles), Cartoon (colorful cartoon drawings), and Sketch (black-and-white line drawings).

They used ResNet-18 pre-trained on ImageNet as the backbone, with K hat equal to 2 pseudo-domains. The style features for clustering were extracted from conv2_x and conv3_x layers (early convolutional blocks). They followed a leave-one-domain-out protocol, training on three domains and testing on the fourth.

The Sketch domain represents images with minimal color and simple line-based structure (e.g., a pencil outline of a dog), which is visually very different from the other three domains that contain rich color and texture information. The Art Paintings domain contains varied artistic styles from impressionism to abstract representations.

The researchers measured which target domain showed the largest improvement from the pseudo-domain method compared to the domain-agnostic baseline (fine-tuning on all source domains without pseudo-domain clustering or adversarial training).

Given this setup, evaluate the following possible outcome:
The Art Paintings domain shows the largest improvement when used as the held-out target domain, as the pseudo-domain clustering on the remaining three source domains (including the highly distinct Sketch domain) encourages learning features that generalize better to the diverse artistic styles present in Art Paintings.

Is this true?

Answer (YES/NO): NO